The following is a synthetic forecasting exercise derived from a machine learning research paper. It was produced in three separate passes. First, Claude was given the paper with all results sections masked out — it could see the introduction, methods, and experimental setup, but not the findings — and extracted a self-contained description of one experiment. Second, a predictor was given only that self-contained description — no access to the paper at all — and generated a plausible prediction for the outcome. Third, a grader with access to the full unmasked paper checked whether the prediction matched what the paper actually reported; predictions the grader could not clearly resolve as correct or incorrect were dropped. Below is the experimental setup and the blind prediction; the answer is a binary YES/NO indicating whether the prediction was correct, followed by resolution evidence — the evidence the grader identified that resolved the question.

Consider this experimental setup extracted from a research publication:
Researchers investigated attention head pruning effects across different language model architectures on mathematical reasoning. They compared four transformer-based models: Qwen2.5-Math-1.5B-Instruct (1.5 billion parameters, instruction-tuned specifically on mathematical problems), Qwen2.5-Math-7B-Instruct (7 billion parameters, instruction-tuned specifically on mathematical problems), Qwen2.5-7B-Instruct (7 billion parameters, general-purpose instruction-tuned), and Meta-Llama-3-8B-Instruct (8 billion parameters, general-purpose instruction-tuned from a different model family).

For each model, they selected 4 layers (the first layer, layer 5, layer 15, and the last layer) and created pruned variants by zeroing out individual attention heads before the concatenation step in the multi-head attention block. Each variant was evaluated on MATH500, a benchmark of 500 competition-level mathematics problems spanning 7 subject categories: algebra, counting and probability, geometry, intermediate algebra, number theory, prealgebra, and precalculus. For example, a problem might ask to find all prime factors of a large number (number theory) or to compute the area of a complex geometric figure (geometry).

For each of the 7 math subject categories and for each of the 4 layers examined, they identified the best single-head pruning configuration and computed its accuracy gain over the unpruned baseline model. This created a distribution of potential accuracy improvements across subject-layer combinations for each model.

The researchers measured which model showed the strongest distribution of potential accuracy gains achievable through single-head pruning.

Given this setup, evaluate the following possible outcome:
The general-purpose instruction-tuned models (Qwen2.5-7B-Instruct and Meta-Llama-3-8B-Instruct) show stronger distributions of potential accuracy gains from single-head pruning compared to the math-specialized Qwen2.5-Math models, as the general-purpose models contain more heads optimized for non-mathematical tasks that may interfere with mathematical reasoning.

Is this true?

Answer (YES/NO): NO